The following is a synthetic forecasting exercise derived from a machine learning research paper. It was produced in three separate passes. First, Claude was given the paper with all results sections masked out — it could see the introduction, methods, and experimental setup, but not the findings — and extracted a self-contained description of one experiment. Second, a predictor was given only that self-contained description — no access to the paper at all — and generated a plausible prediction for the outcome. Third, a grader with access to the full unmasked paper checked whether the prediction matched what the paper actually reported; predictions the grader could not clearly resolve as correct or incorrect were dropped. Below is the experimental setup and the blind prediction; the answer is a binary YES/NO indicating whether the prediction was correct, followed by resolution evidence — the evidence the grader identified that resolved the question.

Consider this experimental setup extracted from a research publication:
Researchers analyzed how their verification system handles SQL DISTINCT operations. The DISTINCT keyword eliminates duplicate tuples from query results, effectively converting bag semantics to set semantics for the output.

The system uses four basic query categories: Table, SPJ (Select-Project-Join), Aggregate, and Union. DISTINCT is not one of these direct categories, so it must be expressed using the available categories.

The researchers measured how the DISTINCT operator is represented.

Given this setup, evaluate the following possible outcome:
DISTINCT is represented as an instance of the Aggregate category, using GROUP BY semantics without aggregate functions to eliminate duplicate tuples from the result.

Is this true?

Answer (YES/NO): YES